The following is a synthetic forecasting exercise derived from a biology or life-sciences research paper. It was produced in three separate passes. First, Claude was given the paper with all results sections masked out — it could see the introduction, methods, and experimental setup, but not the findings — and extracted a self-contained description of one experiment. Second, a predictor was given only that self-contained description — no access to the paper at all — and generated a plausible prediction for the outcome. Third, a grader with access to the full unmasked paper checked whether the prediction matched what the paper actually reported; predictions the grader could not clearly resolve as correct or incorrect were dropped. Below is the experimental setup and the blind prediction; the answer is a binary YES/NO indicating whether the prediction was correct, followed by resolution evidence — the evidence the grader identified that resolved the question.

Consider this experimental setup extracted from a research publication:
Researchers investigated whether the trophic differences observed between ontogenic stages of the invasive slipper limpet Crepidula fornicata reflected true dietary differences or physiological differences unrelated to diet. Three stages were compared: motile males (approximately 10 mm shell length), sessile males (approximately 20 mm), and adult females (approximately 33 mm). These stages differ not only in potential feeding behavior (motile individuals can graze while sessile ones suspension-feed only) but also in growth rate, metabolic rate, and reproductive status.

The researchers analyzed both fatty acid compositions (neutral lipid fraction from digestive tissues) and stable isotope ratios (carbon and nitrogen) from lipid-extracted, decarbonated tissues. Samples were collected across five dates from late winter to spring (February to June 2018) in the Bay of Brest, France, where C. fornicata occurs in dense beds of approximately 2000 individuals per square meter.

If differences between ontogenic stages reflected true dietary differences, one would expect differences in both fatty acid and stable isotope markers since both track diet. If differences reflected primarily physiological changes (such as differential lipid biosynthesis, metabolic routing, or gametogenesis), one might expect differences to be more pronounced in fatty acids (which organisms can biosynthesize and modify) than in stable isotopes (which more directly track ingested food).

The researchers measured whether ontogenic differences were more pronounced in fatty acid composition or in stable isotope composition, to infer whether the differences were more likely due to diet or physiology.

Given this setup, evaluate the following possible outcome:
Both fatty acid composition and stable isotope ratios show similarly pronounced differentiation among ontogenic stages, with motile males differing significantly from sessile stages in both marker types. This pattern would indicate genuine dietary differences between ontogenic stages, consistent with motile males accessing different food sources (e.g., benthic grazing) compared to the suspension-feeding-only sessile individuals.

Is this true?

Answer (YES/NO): NO